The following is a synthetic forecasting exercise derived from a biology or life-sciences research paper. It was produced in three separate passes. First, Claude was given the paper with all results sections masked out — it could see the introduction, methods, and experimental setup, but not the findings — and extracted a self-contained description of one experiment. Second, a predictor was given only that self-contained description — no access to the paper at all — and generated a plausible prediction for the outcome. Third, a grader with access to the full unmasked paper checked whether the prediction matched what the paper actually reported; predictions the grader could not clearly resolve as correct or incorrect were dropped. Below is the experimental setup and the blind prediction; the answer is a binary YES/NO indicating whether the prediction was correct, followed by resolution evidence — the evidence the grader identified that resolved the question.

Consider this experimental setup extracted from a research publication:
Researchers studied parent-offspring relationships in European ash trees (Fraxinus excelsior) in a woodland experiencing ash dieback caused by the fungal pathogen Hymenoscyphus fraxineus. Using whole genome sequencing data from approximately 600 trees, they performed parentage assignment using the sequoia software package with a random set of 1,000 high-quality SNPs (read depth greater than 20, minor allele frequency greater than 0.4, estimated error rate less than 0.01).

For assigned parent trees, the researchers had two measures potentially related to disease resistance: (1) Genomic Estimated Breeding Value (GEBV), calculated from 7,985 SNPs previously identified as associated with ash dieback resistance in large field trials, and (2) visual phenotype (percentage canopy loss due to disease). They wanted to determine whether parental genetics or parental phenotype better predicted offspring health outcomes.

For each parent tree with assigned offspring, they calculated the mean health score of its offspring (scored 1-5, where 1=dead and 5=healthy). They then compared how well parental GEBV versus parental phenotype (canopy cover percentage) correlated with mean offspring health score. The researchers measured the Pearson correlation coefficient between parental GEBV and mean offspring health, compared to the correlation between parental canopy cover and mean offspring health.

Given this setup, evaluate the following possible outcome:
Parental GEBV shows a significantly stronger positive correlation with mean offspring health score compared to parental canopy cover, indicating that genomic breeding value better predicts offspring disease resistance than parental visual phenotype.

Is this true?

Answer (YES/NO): YES